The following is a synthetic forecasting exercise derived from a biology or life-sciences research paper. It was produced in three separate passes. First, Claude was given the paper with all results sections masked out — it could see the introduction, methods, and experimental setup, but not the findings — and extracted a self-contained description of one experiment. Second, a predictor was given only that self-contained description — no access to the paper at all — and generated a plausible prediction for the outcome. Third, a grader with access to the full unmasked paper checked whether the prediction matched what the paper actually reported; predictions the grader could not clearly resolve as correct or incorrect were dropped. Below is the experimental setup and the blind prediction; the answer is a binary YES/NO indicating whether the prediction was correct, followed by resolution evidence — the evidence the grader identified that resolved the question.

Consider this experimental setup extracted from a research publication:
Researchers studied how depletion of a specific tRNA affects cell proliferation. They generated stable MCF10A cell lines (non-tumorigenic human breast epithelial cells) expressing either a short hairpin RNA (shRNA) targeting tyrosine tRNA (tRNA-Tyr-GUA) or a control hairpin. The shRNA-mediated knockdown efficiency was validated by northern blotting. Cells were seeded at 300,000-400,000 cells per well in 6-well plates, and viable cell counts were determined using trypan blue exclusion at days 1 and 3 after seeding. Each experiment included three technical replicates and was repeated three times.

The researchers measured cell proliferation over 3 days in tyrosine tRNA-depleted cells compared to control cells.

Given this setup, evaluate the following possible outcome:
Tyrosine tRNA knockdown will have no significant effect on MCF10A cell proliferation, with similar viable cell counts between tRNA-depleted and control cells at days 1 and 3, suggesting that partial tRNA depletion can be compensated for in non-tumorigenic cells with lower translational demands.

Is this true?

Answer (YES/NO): NO